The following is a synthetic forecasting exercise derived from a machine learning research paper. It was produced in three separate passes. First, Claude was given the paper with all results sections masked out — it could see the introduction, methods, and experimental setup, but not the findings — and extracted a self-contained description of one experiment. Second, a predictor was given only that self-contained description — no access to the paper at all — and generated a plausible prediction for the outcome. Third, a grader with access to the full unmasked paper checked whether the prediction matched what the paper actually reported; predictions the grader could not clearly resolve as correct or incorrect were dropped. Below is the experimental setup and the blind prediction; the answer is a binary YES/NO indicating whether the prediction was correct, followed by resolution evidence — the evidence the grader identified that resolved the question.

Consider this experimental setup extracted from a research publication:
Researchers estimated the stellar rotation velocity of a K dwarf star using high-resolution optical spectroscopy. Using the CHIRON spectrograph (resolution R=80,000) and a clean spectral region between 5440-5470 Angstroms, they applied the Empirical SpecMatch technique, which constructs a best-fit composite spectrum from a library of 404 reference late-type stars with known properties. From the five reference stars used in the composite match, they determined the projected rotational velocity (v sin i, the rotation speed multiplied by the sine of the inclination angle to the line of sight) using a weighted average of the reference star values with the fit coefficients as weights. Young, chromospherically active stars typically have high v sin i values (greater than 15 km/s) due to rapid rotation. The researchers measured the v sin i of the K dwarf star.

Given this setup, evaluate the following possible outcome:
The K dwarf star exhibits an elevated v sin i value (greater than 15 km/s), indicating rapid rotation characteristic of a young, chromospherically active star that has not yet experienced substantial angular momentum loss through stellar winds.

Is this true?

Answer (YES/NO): NO